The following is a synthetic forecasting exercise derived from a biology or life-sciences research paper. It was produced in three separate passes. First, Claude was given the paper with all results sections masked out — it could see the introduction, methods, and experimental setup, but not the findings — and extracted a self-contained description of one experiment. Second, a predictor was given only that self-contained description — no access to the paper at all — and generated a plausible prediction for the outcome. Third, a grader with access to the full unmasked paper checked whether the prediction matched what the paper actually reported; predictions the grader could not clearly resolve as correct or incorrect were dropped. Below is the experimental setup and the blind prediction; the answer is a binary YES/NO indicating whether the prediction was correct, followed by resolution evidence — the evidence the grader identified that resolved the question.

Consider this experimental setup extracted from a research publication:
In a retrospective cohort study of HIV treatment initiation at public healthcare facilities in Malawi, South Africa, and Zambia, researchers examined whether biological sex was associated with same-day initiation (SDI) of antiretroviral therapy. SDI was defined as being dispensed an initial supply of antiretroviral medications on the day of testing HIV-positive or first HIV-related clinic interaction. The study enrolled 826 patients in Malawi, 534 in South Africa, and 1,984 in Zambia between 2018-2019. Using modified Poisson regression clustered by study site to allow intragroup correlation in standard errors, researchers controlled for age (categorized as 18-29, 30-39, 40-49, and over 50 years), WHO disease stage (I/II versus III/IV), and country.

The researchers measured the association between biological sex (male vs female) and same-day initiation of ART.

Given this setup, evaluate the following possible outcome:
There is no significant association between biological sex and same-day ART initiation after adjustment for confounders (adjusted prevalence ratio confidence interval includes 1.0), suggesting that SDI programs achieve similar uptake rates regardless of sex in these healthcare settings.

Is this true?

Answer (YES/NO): YES